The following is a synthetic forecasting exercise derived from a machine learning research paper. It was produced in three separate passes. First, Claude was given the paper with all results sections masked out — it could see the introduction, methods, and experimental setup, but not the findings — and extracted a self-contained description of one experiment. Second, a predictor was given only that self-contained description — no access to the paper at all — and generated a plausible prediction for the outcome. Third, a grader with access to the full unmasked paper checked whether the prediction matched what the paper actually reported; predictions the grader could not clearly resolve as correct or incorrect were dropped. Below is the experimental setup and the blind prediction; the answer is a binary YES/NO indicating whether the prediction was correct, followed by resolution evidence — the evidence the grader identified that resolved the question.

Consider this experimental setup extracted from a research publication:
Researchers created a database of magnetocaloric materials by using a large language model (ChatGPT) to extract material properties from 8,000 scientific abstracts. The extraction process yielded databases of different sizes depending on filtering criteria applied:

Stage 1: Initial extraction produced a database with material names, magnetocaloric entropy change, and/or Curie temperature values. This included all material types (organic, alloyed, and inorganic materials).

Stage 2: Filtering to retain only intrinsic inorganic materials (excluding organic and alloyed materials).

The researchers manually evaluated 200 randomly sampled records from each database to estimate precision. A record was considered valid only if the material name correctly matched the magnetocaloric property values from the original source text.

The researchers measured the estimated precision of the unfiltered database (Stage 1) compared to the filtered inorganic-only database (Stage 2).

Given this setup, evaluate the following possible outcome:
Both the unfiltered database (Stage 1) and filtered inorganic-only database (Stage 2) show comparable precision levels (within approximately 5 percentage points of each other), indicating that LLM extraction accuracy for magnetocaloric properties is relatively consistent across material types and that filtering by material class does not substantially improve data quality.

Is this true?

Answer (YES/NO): YES